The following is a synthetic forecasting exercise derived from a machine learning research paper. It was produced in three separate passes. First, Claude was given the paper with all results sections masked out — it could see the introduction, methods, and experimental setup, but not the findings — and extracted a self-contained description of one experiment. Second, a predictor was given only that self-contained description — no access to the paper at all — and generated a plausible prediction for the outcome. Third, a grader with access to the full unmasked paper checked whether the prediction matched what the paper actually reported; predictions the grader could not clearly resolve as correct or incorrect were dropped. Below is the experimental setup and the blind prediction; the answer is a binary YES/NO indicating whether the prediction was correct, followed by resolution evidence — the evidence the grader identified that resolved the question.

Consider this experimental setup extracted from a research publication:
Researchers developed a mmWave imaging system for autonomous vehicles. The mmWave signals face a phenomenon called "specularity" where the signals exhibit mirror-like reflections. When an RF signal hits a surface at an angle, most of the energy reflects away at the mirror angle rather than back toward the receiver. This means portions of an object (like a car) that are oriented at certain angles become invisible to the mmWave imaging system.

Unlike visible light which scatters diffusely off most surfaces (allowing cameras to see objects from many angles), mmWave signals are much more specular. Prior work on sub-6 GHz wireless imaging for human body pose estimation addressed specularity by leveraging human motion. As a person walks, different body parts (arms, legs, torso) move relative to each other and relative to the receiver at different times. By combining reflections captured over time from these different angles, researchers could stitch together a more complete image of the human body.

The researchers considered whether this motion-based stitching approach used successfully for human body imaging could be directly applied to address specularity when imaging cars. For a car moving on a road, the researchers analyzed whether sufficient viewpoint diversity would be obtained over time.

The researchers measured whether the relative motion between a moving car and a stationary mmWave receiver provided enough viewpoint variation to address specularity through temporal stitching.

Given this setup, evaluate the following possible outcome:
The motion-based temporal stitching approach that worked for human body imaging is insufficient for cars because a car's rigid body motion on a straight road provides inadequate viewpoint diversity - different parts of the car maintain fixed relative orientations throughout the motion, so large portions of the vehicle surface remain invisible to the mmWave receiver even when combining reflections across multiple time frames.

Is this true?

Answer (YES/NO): YES